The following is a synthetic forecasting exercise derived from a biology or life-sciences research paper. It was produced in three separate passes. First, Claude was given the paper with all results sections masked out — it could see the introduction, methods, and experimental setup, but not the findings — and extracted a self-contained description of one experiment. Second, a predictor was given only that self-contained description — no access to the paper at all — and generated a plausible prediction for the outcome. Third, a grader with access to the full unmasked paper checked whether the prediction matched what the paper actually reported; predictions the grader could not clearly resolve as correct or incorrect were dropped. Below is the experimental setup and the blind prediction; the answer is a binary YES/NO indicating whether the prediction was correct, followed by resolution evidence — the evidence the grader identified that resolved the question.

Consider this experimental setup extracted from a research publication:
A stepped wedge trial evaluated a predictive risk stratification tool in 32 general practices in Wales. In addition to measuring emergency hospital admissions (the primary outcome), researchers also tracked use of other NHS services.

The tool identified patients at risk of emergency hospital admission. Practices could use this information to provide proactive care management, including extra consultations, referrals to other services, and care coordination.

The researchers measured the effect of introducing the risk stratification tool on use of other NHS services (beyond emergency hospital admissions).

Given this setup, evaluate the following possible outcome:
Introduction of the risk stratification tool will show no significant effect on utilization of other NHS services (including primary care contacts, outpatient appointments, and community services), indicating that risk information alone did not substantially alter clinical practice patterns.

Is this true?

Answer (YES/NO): NO